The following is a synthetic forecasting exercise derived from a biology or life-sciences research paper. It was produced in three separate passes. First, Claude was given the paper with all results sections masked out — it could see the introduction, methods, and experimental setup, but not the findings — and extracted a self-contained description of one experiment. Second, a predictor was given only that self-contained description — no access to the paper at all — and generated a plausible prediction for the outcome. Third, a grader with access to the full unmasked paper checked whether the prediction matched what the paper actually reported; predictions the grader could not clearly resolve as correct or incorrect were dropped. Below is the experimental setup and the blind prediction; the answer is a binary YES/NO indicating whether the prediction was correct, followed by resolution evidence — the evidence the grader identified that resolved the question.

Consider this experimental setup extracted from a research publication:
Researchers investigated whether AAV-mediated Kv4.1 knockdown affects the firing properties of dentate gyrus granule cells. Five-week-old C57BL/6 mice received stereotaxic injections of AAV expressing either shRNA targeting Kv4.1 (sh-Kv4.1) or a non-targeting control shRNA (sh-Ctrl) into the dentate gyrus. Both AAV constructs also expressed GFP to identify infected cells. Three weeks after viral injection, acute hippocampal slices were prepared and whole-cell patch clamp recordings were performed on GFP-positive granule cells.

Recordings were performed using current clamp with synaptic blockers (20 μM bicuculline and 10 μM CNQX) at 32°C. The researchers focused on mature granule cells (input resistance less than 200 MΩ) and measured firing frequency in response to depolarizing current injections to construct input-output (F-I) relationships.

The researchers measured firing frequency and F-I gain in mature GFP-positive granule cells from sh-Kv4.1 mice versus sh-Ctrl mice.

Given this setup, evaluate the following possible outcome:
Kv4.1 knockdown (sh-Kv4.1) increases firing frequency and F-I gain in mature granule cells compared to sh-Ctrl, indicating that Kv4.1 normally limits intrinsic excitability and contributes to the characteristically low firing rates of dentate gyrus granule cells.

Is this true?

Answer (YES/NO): YES